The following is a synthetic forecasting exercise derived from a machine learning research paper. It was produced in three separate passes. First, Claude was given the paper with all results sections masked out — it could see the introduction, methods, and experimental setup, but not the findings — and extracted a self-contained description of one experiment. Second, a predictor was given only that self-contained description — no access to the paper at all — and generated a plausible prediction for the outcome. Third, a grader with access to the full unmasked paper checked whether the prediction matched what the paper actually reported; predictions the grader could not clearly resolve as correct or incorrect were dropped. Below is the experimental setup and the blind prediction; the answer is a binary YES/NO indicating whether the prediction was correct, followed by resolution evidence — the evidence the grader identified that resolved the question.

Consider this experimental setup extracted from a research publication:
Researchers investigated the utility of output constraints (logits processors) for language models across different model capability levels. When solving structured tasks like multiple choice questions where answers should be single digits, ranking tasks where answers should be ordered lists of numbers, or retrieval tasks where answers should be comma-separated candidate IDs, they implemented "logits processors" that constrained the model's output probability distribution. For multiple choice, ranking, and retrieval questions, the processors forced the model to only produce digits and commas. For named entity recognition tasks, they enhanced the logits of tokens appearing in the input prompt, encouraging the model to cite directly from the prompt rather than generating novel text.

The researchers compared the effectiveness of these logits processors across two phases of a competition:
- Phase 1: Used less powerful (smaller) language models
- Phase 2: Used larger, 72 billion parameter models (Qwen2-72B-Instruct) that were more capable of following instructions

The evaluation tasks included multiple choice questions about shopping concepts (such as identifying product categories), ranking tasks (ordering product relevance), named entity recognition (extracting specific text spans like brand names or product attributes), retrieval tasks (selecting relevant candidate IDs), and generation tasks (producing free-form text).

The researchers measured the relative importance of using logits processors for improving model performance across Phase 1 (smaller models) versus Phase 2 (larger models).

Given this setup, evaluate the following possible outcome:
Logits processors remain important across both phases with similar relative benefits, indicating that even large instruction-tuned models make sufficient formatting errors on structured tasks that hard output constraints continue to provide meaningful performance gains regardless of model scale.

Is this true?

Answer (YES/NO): NO